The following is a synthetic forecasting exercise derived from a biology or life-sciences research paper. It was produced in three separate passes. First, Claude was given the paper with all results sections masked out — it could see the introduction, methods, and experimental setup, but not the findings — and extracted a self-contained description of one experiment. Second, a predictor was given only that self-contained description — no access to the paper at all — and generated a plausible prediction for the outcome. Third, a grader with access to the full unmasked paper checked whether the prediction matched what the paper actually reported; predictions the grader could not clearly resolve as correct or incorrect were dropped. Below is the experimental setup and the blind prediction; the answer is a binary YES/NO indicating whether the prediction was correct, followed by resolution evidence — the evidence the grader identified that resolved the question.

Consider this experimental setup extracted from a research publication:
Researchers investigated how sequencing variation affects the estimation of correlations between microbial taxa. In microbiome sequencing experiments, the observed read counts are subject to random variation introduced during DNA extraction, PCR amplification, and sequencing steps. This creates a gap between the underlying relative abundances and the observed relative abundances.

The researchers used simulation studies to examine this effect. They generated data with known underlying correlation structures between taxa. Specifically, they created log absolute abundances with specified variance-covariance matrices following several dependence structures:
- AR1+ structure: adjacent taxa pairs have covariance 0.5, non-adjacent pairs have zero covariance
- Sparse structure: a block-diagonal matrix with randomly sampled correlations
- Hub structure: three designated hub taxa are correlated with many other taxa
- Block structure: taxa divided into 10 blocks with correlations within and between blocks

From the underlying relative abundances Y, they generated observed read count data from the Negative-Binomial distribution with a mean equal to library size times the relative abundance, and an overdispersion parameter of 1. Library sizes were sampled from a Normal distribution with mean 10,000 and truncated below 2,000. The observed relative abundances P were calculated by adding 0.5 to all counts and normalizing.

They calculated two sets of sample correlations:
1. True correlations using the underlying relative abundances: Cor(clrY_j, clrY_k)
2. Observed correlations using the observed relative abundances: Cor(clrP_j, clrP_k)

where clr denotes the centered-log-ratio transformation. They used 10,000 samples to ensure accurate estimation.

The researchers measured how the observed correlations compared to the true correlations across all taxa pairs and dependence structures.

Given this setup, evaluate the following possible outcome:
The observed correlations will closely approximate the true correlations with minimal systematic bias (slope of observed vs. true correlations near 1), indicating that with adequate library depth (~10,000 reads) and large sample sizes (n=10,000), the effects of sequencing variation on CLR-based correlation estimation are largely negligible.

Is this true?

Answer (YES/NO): NO